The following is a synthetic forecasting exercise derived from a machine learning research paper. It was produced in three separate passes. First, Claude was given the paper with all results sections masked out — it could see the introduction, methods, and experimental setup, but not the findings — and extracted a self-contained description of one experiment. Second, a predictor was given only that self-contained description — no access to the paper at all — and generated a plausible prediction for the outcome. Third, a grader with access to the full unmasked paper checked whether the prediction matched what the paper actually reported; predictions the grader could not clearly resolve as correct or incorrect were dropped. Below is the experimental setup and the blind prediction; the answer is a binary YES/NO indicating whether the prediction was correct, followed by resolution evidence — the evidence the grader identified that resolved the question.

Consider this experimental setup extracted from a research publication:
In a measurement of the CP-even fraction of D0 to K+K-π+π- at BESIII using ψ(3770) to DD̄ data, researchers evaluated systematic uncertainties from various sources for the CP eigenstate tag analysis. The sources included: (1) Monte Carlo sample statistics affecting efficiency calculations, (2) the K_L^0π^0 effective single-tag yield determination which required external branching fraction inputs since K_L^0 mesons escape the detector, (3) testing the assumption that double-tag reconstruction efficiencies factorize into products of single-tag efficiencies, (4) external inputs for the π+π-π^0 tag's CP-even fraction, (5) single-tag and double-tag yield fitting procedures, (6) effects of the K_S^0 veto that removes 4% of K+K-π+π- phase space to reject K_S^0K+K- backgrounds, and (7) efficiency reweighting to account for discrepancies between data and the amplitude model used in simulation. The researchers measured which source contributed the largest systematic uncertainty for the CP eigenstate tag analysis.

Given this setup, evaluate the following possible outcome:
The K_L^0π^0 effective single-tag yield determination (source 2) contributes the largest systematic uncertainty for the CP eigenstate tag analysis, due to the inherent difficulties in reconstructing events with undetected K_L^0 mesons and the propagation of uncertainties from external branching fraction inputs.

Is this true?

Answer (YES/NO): YES